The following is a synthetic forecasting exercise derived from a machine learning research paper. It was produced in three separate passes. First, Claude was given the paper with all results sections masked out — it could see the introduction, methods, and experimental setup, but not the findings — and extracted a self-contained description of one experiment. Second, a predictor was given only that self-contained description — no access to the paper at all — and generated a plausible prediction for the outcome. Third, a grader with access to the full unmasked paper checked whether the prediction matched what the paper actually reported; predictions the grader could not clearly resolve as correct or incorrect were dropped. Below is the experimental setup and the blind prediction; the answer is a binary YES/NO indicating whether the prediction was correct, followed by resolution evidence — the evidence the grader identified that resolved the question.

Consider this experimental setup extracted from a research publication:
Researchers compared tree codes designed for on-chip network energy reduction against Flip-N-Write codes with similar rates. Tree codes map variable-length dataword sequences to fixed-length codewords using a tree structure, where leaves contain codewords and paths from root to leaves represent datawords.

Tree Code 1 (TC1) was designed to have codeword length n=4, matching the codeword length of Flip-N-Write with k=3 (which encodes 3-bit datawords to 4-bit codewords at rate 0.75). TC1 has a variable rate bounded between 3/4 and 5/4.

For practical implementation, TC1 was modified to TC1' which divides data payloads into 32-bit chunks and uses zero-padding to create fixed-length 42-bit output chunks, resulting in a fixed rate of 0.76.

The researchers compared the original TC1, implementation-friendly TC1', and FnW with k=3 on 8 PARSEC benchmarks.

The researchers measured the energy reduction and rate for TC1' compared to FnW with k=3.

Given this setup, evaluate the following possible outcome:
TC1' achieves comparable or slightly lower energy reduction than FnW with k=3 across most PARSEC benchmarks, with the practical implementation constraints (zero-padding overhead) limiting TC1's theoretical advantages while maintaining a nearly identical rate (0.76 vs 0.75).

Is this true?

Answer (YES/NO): NO